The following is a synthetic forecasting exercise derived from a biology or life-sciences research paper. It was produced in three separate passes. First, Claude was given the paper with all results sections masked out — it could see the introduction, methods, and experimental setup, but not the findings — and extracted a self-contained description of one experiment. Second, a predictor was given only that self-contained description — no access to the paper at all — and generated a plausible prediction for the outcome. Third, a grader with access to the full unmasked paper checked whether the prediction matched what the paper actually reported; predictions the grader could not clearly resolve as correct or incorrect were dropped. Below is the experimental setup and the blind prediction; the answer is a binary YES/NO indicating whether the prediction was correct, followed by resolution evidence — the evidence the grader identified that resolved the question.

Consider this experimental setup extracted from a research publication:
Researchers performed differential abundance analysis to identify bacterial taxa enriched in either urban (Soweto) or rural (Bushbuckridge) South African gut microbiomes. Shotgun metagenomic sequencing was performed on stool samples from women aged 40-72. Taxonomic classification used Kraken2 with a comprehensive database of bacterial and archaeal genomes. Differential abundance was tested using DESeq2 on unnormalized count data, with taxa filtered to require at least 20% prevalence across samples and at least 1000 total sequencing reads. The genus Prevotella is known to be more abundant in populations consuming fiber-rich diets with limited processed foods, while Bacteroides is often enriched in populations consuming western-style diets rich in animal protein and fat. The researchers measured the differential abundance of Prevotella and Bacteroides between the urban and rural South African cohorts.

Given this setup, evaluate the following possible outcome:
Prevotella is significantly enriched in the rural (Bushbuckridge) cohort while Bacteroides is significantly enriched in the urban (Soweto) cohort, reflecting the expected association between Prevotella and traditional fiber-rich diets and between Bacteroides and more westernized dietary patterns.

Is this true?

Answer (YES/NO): NO